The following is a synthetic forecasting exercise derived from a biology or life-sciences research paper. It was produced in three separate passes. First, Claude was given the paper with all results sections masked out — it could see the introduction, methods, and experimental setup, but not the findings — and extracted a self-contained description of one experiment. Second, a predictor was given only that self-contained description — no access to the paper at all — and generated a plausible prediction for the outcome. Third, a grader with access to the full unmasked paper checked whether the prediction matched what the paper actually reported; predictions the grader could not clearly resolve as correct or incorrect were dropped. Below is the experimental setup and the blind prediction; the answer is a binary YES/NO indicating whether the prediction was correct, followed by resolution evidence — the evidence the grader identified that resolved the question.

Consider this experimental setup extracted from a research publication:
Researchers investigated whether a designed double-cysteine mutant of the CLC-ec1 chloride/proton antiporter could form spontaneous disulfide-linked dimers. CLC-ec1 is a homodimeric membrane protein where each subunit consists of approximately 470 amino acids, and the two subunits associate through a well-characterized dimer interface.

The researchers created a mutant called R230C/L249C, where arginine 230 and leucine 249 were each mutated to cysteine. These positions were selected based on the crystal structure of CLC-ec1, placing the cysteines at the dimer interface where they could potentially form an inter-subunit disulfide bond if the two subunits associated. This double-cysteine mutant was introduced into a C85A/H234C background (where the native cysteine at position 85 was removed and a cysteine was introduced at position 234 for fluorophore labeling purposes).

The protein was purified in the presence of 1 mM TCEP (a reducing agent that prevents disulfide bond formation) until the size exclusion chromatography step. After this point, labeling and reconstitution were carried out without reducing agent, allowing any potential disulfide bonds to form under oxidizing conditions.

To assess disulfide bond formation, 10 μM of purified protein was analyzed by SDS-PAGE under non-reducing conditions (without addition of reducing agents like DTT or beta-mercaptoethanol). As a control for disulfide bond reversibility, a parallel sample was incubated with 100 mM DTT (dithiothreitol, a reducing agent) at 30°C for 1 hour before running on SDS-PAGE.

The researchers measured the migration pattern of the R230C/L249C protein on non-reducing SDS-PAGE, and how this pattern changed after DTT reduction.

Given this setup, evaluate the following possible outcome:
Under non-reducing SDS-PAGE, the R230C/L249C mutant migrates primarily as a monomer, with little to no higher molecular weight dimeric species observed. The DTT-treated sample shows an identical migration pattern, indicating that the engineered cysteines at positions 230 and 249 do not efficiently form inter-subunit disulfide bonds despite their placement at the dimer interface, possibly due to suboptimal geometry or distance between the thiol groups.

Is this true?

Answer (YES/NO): NO